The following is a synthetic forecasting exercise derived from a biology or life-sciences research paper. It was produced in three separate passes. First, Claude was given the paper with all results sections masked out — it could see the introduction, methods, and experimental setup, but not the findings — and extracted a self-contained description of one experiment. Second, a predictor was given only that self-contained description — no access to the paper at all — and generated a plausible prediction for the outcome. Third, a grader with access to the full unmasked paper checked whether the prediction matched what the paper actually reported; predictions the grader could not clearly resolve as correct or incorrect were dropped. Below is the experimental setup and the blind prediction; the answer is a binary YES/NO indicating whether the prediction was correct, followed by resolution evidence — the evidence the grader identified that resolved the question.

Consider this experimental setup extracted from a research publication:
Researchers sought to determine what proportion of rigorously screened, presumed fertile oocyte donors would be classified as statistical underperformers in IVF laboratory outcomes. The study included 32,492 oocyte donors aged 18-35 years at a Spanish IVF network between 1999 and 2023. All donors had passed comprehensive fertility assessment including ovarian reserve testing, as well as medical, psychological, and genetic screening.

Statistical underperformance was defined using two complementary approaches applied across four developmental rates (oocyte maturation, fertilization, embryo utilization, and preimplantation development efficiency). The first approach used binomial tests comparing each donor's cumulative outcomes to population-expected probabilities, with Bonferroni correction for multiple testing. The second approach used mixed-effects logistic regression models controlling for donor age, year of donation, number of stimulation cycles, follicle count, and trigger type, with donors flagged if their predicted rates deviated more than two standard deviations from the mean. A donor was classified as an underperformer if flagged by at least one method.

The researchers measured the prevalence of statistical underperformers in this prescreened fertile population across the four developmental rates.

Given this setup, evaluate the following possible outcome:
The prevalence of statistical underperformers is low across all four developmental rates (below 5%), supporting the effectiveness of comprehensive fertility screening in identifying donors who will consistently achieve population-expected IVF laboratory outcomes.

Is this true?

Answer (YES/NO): NO